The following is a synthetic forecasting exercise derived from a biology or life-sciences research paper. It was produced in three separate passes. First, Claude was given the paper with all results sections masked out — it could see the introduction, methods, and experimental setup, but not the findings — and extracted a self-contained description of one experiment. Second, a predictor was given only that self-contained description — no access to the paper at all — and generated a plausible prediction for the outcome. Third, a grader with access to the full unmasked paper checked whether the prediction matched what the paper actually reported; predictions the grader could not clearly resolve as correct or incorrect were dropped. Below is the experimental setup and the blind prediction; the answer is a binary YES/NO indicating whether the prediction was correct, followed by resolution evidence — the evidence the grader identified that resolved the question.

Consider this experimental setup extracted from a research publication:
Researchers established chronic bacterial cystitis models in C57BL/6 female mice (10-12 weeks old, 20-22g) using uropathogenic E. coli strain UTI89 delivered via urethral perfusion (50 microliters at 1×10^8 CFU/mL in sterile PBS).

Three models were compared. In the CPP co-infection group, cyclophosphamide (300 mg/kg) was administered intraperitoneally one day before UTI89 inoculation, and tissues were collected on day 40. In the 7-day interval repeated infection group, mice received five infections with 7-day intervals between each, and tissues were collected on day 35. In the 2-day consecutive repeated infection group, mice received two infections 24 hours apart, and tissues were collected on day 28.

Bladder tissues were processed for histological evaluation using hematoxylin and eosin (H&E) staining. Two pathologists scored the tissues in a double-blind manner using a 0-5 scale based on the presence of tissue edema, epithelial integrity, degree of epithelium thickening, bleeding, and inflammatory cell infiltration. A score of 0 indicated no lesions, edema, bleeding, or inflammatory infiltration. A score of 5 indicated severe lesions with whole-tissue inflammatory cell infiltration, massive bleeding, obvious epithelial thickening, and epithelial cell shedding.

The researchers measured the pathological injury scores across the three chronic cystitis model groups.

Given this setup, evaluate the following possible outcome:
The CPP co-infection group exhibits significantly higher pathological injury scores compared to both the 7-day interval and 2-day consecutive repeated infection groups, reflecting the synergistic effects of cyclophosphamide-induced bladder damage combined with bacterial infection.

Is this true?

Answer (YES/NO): NO